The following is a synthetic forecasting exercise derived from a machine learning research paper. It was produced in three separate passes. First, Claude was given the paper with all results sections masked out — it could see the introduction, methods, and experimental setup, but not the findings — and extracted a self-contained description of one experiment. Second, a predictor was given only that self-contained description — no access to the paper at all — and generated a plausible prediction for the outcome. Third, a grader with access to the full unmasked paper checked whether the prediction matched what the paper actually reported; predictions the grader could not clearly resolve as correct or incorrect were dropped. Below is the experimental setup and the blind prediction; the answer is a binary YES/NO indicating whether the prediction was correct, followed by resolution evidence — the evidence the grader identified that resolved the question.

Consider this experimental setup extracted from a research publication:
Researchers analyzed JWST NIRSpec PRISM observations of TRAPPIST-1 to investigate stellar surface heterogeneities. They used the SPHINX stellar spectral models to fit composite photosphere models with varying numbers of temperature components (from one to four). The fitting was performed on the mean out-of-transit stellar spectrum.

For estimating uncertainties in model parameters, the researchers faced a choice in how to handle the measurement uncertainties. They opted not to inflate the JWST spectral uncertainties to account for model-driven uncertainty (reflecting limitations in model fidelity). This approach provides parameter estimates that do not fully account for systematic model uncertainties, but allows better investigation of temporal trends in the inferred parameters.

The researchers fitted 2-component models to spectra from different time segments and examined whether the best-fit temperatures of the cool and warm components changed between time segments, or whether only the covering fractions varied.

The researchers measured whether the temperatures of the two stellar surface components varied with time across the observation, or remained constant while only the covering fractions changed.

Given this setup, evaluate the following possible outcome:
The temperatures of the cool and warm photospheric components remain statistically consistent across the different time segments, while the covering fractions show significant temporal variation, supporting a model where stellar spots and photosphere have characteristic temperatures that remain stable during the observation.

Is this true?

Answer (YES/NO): YES